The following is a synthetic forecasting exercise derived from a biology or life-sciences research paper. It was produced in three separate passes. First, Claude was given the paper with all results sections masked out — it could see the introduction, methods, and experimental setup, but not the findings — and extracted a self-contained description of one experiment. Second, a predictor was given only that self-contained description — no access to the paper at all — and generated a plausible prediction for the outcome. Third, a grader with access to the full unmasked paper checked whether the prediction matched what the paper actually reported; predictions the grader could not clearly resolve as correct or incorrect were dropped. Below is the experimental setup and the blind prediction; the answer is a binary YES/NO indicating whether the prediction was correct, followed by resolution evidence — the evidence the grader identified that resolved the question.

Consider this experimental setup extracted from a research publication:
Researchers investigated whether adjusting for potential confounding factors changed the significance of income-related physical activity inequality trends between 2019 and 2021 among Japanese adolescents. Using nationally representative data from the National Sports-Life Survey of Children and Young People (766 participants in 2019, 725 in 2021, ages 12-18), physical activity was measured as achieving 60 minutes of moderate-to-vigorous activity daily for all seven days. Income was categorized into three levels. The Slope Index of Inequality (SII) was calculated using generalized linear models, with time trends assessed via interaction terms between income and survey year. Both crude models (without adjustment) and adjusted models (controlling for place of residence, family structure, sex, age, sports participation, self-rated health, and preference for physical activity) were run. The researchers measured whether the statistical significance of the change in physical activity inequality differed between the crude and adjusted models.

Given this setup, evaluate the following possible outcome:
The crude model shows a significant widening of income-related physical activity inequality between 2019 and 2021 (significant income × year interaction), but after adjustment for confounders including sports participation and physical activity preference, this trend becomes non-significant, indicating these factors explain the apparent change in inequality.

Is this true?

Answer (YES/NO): NO